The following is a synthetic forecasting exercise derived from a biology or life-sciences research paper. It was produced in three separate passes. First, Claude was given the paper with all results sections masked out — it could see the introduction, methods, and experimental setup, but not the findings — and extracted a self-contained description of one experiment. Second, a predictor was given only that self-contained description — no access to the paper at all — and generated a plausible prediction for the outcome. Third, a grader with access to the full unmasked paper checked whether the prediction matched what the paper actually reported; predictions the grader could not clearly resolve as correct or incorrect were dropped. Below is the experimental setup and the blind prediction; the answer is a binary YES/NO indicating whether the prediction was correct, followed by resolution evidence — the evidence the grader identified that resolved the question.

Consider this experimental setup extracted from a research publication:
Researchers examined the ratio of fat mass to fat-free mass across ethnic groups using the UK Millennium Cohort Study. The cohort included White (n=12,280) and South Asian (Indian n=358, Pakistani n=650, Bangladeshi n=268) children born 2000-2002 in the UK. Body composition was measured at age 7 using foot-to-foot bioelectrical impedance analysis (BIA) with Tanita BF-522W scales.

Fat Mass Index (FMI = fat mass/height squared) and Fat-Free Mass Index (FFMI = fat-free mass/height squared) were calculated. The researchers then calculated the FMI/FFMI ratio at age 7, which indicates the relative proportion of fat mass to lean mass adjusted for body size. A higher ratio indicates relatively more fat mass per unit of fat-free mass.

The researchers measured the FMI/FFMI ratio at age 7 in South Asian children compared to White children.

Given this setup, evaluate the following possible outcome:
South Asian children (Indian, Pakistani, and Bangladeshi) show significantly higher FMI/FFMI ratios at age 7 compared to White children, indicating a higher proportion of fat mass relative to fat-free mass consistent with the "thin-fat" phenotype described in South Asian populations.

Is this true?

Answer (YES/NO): YES